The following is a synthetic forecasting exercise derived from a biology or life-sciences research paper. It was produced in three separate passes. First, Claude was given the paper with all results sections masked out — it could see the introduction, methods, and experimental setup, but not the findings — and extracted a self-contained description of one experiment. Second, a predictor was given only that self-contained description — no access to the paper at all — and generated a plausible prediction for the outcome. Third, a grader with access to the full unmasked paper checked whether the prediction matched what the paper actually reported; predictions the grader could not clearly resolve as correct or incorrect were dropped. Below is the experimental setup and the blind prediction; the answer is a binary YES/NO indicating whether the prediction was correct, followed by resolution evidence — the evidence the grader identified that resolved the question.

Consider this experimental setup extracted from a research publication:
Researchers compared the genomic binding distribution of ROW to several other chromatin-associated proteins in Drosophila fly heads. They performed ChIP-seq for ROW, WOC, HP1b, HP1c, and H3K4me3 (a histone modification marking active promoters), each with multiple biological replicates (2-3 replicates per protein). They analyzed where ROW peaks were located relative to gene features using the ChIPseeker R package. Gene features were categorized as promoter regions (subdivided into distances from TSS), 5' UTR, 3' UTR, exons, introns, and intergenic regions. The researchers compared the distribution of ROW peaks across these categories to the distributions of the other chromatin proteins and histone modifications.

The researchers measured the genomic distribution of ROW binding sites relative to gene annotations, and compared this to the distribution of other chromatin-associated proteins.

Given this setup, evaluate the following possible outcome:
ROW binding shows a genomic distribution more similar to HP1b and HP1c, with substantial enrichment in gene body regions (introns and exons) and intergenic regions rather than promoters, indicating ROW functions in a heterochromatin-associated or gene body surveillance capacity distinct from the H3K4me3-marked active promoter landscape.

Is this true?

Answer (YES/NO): NO